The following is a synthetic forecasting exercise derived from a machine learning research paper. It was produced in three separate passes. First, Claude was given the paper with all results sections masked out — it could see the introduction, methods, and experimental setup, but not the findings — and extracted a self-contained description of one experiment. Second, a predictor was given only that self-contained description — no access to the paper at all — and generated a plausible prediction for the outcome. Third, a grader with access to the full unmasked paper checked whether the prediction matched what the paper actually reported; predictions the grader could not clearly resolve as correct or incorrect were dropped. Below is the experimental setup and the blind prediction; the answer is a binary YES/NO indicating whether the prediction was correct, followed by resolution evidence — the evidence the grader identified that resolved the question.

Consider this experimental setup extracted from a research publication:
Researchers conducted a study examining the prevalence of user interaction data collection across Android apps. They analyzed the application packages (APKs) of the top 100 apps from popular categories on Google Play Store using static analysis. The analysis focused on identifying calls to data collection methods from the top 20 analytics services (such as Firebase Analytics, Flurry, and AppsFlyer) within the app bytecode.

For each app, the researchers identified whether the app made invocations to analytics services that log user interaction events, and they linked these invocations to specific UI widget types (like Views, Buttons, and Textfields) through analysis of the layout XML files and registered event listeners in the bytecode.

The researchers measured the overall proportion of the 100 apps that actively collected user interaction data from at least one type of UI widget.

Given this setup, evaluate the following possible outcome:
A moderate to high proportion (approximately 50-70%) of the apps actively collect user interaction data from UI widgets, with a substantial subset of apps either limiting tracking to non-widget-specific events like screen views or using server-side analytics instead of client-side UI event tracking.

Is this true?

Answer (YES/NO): NO